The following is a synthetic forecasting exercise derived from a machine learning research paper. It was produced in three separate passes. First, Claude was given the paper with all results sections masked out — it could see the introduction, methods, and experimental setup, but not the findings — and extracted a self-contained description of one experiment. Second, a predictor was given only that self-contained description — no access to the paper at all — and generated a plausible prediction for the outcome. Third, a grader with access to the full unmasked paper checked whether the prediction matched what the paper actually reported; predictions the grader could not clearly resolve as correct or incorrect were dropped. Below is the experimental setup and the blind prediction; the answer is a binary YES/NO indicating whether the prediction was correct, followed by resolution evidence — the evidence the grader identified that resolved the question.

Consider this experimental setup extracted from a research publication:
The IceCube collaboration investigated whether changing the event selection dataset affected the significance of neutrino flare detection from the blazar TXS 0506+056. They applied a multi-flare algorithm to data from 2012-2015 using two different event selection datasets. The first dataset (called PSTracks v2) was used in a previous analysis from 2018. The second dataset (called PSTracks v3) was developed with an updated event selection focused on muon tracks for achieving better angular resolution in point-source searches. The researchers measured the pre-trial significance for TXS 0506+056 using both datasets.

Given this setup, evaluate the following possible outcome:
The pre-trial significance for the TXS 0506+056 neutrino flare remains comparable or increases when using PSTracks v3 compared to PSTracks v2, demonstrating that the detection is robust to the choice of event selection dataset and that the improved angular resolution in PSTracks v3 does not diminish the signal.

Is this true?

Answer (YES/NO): NO